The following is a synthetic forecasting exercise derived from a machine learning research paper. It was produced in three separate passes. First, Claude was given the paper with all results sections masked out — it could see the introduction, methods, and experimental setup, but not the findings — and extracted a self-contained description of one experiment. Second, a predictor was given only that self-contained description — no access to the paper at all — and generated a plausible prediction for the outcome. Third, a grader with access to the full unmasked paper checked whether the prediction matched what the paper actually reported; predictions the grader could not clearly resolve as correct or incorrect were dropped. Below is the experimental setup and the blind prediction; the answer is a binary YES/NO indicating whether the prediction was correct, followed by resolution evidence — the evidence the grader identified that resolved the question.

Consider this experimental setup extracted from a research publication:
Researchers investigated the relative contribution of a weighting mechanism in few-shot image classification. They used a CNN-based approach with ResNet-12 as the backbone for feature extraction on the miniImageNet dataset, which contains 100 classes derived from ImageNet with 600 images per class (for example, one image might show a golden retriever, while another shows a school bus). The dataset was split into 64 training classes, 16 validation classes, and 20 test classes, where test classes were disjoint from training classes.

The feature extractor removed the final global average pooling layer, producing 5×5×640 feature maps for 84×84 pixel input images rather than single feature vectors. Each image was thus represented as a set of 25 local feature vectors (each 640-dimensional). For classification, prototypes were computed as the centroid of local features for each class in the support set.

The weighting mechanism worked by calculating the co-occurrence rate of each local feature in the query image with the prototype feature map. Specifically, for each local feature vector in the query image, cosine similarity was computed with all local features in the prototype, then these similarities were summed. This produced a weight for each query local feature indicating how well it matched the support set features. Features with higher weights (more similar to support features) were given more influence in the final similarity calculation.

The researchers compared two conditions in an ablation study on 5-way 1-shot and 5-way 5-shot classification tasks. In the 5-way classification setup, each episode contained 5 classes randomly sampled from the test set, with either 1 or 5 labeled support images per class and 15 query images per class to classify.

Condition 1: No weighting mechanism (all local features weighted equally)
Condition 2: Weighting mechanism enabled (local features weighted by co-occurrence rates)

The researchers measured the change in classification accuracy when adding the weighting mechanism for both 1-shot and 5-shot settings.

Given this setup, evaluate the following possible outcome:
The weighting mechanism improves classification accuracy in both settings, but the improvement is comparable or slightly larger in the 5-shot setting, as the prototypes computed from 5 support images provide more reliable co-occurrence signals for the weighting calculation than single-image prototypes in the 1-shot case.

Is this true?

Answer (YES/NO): NO